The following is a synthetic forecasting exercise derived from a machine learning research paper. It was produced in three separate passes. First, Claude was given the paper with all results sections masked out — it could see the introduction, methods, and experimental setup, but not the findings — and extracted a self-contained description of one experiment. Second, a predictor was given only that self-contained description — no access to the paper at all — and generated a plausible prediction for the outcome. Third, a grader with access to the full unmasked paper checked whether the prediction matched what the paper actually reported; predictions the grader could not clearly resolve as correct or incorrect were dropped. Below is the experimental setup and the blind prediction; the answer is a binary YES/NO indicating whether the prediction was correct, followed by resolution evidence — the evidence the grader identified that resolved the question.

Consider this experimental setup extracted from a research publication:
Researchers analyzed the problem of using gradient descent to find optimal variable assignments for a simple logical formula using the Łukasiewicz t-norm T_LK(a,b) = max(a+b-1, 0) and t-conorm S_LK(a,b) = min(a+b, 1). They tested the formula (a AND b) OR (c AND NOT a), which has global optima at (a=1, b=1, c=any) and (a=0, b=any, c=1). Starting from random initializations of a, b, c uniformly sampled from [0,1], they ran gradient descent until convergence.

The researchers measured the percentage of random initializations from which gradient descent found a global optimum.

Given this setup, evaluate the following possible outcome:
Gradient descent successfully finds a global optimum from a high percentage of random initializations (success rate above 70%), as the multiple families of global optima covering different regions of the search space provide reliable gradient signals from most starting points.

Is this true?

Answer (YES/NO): YES